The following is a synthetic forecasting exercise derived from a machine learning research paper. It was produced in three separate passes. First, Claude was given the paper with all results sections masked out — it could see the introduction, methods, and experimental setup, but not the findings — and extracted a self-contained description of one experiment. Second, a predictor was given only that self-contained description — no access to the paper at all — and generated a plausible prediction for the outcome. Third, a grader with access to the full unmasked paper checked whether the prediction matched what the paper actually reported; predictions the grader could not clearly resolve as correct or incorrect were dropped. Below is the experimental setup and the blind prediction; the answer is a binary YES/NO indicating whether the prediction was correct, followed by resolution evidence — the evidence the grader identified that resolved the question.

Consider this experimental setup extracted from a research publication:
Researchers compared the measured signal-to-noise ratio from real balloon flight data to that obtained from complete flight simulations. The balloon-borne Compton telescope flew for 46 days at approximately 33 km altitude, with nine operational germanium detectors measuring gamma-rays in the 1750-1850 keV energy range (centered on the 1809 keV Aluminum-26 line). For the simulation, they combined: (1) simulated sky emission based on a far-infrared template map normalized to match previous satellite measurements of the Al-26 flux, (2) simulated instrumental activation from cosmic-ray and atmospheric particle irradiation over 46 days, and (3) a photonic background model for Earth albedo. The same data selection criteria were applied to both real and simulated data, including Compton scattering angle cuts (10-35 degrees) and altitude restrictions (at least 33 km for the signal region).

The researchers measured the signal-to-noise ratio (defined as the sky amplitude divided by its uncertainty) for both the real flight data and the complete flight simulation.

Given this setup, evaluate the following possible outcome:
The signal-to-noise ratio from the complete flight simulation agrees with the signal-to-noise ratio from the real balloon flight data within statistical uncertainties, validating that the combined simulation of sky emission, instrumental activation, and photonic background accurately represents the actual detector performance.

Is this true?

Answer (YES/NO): NO